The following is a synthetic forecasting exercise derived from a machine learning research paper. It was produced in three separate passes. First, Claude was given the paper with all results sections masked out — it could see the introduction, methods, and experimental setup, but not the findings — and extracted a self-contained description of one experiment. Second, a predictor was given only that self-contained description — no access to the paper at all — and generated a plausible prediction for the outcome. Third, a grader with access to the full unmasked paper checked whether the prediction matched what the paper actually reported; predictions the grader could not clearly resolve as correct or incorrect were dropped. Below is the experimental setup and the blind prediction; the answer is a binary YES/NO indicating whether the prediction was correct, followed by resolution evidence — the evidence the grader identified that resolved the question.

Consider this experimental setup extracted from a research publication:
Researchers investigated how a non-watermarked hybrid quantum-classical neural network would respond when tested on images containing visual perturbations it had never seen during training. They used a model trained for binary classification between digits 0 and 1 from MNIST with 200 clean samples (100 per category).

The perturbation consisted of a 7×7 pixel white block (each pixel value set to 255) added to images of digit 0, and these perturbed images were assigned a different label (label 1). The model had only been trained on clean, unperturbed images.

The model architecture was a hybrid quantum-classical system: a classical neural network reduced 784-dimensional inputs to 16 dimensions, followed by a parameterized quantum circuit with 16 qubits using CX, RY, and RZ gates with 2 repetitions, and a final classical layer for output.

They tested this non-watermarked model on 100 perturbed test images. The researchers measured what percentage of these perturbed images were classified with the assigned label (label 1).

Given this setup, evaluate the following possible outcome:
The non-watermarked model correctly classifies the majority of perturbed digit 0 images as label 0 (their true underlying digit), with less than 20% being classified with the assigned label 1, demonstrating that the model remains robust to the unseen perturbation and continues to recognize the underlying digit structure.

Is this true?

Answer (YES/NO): NO